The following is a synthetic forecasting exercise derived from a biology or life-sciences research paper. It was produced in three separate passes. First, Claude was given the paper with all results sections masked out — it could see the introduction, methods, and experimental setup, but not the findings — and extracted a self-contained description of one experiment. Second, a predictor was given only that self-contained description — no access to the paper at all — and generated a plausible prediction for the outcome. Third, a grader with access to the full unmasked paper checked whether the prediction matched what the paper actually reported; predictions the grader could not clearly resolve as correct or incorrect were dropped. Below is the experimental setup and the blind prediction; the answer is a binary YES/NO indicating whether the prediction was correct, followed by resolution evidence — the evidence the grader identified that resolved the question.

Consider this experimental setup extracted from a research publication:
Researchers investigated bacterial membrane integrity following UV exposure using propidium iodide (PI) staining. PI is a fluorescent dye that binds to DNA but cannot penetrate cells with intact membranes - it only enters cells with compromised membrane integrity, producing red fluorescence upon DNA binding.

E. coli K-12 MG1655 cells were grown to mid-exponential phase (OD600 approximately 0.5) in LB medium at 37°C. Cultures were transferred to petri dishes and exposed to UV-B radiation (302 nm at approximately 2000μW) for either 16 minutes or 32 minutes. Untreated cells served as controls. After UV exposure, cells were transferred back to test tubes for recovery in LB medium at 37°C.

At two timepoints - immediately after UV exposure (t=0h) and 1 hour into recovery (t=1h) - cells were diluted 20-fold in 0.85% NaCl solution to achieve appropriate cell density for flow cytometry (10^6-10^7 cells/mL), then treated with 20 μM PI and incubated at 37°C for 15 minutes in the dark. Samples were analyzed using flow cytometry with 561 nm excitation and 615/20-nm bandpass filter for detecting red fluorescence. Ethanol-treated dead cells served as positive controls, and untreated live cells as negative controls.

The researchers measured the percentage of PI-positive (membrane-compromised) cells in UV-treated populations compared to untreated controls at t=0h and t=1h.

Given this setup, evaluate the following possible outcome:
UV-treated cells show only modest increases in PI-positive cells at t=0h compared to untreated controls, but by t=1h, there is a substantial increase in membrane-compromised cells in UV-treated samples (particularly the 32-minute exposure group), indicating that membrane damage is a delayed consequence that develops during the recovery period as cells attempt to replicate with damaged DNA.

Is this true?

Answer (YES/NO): NO